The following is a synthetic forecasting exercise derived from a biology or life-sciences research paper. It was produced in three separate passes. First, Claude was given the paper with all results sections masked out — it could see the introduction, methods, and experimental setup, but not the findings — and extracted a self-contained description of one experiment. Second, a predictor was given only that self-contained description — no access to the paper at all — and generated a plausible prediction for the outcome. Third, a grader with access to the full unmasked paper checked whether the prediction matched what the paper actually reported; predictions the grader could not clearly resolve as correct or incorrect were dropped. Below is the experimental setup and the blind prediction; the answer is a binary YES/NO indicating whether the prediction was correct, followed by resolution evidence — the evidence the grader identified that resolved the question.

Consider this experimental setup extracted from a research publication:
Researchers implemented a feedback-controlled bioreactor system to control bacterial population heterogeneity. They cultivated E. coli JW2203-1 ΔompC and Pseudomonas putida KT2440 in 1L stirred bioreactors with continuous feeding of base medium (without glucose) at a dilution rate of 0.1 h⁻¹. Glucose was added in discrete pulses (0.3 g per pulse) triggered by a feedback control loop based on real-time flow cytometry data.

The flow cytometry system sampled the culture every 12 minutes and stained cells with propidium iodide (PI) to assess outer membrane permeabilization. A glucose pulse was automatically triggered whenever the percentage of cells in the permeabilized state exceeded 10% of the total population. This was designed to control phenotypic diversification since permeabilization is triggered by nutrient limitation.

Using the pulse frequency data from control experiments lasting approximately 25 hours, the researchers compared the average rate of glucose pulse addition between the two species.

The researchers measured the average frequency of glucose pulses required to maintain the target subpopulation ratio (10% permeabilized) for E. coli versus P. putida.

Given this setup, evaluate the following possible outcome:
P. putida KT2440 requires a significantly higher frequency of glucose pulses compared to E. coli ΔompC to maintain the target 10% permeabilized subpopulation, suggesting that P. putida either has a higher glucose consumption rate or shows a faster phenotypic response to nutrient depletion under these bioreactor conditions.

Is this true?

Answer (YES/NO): YES